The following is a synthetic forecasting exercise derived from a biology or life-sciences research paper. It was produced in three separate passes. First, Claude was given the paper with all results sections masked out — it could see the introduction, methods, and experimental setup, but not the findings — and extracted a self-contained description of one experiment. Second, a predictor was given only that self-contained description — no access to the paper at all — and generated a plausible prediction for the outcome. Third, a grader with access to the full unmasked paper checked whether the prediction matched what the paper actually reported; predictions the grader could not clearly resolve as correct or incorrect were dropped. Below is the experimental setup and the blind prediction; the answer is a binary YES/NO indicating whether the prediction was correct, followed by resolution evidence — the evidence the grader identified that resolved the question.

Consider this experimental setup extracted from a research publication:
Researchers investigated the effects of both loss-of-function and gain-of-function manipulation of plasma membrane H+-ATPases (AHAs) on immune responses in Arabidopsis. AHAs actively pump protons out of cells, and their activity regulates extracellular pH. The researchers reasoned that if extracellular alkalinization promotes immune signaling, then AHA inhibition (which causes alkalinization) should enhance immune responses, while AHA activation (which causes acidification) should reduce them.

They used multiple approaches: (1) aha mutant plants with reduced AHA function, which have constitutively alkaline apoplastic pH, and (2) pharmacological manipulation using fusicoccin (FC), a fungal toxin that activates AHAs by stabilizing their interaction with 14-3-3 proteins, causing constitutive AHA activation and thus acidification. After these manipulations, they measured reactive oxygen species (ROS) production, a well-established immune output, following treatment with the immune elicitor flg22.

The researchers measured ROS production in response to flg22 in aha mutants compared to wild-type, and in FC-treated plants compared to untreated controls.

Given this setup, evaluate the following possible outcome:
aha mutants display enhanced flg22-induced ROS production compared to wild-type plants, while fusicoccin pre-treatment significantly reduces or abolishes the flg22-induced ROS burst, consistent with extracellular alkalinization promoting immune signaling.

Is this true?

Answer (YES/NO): NO